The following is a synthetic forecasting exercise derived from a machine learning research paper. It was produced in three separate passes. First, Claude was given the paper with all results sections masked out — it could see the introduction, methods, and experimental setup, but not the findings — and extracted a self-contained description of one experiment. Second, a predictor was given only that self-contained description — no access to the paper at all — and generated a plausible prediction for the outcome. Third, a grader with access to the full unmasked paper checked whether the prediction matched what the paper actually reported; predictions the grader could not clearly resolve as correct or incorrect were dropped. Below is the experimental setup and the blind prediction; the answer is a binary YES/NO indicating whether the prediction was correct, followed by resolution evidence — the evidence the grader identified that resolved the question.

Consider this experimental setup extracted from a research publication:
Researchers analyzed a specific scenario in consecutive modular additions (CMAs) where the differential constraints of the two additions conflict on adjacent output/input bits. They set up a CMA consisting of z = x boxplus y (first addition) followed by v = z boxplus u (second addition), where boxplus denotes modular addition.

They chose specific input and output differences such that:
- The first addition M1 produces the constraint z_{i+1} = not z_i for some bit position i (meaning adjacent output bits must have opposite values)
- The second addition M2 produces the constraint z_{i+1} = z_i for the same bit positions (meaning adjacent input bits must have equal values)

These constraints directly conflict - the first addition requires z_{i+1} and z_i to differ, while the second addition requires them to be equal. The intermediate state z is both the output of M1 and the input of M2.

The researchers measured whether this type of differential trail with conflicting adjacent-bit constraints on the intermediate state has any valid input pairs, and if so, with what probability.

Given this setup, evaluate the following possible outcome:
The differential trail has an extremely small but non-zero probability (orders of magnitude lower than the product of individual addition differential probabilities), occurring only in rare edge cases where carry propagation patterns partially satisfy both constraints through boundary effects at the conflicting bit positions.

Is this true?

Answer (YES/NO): NO